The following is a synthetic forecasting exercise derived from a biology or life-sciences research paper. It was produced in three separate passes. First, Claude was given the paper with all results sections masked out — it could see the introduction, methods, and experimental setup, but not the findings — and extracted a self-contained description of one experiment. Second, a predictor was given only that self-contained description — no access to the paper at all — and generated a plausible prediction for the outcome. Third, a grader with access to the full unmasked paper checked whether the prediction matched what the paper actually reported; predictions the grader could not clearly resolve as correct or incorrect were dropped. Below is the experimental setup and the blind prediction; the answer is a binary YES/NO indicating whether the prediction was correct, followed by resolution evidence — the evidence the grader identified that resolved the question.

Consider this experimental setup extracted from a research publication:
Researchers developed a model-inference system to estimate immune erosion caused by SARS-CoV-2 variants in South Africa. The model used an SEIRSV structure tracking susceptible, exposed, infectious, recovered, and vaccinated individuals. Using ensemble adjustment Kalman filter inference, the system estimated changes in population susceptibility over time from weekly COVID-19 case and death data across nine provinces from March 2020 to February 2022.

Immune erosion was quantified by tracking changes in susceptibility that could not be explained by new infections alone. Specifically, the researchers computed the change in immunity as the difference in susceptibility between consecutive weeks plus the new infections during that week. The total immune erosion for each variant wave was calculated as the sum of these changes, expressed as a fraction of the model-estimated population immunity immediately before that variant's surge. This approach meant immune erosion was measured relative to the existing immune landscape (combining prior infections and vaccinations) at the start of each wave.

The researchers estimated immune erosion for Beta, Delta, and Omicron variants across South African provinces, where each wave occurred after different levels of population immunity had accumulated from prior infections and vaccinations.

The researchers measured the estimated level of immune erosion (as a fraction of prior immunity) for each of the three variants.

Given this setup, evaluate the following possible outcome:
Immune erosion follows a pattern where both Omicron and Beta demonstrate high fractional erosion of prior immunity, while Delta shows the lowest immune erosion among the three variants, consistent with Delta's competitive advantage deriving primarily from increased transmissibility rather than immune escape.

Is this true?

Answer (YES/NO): YES